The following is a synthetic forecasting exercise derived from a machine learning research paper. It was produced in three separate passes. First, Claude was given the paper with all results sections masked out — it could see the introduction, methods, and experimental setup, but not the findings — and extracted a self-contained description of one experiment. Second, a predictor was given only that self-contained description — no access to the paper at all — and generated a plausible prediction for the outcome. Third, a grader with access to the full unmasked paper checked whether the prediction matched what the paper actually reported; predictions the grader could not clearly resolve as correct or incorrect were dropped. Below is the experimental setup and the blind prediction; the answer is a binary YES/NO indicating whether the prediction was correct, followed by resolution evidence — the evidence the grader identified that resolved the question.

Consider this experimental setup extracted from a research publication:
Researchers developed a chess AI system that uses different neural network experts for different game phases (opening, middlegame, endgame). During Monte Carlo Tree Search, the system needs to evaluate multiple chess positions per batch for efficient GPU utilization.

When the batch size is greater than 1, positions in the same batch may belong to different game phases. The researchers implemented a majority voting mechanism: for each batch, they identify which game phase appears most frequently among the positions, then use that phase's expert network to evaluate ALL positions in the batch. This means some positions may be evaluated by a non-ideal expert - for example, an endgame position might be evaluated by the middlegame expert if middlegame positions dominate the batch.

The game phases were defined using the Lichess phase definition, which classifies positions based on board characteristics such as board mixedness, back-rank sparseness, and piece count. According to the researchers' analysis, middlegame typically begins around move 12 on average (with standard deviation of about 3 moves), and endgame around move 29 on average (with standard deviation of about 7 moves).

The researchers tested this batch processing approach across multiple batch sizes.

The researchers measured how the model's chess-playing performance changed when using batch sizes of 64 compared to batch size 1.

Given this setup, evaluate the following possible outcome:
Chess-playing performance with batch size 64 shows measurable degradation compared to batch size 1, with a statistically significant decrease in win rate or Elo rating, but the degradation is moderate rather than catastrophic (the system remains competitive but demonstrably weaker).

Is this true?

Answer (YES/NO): NO